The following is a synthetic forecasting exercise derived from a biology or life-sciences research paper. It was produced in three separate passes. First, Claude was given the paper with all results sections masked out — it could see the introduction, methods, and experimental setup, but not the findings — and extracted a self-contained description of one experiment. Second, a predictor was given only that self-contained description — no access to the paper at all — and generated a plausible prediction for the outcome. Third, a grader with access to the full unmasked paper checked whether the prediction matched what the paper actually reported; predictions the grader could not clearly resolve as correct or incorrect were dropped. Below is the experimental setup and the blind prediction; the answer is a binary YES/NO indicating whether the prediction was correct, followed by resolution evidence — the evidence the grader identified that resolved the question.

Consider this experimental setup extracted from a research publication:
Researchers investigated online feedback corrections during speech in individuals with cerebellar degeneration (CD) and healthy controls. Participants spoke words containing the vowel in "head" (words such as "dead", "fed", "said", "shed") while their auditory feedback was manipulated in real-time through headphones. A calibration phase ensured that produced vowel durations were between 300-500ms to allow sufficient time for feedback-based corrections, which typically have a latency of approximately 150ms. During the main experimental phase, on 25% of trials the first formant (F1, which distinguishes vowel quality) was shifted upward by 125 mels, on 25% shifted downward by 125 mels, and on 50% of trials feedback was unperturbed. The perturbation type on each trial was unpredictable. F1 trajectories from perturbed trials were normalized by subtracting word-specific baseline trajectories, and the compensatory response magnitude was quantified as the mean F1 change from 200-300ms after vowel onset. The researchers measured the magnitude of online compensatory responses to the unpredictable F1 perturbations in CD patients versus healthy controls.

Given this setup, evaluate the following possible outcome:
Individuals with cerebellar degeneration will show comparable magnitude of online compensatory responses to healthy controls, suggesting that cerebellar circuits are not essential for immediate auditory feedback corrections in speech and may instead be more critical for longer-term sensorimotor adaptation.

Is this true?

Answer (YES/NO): YES